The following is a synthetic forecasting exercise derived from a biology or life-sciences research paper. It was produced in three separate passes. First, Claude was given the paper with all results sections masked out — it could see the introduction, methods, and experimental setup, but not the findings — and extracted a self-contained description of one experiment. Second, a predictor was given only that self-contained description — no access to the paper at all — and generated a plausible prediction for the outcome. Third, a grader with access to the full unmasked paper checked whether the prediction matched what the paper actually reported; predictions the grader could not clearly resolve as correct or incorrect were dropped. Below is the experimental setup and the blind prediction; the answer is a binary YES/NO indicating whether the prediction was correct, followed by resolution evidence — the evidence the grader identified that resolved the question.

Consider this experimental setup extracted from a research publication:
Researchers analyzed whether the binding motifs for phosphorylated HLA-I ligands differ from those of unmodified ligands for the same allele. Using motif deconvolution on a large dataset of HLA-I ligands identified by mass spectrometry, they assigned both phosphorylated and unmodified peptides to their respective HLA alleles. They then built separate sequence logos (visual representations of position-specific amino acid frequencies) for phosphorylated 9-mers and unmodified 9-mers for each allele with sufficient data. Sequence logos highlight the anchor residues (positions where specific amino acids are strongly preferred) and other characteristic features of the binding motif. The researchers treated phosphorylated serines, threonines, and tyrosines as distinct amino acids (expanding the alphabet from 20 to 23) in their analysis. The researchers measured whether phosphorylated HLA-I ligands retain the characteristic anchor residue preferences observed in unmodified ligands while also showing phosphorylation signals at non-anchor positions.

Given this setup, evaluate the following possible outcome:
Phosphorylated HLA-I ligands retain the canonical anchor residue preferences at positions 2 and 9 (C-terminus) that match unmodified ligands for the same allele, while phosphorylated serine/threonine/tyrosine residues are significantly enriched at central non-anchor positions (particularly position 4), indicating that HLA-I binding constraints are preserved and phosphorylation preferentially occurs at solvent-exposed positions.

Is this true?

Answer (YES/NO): YES